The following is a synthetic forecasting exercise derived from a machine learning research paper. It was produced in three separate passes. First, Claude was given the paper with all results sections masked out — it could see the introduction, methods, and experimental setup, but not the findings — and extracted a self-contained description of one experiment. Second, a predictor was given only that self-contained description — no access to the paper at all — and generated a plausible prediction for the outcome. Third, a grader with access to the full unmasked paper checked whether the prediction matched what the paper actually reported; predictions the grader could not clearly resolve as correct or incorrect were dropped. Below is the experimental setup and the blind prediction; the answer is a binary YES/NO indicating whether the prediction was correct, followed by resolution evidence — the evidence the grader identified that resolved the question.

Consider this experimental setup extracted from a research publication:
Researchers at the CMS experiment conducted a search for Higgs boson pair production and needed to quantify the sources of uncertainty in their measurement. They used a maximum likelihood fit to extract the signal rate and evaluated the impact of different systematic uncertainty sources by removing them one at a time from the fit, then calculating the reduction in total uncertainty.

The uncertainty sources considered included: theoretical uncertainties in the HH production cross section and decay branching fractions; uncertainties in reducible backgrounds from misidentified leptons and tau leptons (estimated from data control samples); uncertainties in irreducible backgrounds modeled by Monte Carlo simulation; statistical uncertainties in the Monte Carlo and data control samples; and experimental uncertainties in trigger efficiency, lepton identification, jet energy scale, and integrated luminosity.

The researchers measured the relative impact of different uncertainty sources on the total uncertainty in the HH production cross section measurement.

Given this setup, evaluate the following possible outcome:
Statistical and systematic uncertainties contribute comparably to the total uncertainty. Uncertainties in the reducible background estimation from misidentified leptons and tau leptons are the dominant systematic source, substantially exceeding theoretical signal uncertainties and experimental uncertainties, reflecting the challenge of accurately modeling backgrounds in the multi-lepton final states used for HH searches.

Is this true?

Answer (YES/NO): NO